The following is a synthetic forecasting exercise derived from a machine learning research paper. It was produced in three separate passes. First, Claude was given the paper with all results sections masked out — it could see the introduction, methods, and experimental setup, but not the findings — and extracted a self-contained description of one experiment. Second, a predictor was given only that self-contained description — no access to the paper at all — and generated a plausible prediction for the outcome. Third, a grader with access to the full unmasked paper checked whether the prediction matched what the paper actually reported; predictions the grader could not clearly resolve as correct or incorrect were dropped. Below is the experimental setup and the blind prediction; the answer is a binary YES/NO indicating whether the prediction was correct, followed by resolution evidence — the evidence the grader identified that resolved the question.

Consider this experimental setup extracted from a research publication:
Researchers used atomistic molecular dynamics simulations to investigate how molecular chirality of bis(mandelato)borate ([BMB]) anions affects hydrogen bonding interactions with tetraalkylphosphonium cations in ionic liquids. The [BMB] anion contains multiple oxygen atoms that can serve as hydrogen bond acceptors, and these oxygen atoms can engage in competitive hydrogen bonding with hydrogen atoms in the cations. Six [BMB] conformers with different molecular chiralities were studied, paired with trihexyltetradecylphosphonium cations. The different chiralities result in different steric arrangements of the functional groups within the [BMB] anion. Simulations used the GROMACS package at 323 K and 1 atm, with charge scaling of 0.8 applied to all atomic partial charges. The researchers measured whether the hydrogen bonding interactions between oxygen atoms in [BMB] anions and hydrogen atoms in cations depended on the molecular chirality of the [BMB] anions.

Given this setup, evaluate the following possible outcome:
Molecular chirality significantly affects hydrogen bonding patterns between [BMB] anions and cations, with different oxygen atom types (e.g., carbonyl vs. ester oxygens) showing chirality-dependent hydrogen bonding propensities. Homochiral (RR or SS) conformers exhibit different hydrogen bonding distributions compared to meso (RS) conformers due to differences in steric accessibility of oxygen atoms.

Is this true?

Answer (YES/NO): NO